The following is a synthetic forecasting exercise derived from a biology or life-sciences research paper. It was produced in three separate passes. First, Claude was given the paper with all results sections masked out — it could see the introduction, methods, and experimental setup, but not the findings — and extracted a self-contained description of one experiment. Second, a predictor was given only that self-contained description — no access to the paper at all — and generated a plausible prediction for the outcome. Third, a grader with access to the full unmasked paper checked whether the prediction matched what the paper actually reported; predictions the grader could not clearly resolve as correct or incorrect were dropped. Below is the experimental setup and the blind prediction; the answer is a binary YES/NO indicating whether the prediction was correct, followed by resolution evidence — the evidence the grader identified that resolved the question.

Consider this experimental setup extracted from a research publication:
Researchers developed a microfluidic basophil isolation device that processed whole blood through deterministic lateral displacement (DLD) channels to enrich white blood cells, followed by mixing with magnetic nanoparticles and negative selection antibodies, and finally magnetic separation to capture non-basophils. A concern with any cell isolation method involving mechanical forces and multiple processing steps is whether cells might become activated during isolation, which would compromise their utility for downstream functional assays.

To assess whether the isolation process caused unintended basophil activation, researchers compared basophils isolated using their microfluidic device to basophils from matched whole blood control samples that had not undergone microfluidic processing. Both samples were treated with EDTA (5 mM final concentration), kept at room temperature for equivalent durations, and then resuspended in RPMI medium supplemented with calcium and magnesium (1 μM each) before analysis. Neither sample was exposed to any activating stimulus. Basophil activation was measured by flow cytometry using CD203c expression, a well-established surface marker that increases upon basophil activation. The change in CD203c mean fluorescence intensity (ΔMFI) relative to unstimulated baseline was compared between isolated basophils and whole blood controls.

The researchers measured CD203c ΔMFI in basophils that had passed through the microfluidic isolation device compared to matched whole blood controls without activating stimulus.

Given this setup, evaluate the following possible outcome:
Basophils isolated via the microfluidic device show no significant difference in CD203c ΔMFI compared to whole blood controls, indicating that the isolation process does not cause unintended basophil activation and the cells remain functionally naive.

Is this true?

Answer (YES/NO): YES